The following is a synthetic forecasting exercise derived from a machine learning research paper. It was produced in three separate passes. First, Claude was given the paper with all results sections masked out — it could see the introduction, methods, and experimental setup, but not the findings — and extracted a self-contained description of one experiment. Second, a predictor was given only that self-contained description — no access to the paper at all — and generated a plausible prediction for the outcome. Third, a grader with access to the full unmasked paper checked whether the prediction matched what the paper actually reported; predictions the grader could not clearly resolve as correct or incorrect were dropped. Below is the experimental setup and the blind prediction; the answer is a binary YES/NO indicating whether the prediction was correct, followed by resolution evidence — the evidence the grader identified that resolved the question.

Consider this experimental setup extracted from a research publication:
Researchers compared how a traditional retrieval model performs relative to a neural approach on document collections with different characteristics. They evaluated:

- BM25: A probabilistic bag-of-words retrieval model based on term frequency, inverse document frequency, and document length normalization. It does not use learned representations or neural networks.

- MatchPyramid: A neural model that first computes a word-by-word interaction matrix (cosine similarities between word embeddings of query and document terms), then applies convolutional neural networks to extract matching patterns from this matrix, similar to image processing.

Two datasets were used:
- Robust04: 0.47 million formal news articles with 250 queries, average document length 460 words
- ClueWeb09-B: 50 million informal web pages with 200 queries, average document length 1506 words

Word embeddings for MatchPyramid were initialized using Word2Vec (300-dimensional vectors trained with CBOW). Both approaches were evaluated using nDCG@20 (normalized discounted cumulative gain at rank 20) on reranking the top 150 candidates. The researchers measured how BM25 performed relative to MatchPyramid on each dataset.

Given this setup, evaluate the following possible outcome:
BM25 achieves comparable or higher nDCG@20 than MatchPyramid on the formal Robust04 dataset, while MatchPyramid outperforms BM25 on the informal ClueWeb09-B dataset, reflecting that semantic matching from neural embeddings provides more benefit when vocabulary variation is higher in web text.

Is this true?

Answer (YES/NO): YES